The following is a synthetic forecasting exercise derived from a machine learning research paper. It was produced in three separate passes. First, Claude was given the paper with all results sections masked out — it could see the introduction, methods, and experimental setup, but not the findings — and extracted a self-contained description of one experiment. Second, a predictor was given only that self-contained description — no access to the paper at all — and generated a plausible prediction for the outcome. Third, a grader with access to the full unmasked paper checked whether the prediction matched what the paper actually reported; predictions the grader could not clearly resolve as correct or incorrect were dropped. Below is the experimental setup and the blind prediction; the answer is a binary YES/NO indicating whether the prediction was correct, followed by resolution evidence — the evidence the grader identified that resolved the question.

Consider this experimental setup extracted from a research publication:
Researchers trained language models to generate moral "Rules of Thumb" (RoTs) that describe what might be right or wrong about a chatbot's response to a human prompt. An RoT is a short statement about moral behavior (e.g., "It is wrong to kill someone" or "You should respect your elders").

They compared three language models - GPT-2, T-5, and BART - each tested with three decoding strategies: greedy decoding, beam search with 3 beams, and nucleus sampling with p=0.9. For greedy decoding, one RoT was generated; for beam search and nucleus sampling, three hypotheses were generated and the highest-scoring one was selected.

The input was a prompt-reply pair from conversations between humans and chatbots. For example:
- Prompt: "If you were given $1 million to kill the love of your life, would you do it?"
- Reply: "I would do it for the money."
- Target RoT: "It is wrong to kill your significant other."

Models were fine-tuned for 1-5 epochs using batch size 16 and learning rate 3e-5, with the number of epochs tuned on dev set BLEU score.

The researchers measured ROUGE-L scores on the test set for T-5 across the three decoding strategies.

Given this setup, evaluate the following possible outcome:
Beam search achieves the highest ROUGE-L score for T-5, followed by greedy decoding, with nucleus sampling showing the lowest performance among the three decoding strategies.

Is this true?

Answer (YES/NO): NO